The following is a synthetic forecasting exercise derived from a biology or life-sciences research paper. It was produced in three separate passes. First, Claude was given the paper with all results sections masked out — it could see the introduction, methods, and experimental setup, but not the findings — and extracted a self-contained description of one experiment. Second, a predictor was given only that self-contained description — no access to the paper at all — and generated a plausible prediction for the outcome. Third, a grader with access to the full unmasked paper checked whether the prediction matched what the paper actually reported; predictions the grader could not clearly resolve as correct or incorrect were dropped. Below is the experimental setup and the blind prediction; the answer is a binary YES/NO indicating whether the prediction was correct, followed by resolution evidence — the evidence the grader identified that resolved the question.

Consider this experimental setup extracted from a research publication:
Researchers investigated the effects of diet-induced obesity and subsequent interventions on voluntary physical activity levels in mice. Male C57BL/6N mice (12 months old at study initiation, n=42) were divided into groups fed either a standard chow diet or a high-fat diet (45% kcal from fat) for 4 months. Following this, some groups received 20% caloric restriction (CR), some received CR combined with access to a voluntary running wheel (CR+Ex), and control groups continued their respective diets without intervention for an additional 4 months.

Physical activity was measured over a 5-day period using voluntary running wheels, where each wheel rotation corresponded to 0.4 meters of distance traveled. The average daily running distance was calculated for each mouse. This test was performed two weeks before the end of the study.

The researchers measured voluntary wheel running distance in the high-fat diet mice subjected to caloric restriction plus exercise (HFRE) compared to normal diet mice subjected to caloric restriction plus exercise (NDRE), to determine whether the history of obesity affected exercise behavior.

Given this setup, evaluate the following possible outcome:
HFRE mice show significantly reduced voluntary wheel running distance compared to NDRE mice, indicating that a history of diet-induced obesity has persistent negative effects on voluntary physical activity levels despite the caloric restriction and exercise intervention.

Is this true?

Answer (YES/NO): NO